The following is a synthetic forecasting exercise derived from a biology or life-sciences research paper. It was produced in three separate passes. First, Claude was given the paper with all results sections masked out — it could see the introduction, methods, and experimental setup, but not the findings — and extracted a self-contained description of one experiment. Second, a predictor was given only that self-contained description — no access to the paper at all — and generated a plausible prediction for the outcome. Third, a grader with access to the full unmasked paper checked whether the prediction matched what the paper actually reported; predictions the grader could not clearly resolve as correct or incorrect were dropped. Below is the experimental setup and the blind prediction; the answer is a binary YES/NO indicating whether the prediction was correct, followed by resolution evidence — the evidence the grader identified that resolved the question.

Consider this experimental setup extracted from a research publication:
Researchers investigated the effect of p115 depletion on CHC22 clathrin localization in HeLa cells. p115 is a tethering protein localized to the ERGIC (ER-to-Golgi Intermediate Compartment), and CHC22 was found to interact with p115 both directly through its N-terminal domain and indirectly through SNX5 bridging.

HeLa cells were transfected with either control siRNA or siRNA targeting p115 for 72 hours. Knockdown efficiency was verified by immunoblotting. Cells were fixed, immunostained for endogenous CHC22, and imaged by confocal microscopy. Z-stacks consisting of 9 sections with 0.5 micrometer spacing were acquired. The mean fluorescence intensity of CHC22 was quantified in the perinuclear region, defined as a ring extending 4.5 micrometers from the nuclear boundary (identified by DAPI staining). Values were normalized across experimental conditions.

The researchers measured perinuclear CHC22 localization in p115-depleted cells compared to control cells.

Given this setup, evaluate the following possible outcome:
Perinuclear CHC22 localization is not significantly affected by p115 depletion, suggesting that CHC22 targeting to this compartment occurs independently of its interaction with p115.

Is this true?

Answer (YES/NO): NO